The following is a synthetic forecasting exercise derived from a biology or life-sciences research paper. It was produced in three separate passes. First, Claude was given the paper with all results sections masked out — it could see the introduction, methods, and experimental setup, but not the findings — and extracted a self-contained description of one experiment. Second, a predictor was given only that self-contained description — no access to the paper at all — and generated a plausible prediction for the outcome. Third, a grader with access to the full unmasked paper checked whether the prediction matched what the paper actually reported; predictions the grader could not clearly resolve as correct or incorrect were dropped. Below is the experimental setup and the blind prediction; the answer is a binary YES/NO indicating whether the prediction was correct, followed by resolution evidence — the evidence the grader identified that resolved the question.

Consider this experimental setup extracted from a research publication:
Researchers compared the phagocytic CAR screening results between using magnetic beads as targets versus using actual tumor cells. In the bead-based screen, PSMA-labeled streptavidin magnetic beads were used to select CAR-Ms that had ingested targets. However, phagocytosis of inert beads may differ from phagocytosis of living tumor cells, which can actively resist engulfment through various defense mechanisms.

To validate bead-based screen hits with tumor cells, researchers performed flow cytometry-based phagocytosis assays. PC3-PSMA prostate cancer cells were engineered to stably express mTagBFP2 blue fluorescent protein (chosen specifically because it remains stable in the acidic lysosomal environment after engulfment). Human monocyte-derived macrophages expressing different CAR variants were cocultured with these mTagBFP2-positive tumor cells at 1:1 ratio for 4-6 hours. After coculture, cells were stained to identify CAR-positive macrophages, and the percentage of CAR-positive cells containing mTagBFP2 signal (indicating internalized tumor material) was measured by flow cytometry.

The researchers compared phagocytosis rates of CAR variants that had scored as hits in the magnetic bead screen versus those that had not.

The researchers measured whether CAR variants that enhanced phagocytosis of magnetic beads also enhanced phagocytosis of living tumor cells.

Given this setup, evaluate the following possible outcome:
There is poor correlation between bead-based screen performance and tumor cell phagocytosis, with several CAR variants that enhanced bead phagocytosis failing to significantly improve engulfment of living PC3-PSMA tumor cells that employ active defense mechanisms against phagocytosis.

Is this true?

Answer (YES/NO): NO